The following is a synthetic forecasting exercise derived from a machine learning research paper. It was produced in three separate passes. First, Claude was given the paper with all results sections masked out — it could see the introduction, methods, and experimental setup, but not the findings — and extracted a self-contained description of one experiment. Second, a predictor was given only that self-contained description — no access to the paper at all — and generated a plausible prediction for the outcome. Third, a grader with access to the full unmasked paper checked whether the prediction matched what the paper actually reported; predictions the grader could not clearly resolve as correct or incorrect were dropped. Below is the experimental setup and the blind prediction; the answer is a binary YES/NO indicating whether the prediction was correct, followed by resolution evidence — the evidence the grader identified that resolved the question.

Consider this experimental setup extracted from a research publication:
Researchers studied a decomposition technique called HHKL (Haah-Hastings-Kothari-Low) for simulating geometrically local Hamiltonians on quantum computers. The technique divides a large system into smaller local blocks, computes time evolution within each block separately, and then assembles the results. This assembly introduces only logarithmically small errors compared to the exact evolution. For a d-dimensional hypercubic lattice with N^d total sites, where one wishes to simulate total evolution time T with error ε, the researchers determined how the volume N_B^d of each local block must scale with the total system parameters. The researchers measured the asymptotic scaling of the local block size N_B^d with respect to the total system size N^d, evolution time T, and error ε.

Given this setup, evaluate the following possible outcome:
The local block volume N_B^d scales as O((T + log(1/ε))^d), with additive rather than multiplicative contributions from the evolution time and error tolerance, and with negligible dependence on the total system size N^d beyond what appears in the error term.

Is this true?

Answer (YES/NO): NO